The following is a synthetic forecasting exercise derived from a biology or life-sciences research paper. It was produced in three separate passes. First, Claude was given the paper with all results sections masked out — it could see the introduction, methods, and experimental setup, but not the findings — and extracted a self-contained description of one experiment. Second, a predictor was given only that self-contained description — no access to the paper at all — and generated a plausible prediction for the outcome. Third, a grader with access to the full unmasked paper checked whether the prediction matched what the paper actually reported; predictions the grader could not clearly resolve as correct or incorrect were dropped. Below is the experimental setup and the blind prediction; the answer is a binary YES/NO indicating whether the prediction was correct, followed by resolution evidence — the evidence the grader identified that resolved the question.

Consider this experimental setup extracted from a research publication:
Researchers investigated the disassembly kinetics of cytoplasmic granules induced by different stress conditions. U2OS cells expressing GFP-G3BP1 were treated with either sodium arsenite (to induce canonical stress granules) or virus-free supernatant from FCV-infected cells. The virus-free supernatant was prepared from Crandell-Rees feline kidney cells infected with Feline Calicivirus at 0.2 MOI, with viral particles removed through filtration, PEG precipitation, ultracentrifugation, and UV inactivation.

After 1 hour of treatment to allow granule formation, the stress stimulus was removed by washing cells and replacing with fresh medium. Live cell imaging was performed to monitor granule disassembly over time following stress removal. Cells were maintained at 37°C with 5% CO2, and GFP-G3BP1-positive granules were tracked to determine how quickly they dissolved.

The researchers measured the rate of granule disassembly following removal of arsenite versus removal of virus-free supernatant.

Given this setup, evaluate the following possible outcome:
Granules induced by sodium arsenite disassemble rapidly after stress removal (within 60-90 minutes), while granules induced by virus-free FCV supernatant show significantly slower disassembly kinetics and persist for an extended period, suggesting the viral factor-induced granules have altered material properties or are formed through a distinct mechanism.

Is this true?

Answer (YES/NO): NO